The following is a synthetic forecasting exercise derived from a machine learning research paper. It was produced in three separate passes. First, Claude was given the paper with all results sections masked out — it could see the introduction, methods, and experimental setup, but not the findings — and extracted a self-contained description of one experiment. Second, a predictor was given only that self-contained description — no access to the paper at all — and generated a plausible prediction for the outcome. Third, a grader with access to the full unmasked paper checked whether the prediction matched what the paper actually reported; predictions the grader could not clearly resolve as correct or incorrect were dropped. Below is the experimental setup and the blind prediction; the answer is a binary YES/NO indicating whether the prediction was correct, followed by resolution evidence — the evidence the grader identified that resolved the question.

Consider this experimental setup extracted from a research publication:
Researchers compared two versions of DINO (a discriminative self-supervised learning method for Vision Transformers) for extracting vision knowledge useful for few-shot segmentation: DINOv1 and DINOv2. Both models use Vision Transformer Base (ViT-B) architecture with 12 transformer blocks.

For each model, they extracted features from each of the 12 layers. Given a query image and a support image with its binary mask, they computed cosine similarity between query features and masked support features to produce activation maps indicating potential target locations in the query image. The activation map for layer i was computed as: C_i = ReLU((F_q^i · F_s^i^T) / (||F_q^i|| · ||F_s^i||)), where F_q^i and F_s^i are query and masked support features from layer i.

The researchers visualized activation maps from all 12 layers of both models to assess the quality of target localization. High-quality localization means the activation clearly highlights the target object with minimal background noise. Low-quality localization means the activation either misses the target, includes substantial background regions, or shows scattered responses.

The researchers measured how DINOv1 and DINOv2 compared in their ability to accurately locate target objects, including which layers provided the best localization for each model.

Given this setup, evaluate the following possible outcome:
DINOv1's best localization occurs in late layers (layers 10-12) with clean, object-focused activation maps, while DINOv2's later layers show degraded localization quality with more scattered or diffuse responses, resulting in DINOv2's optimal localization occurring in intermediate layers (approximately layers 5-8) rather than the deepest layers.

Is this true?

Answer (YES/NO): NO